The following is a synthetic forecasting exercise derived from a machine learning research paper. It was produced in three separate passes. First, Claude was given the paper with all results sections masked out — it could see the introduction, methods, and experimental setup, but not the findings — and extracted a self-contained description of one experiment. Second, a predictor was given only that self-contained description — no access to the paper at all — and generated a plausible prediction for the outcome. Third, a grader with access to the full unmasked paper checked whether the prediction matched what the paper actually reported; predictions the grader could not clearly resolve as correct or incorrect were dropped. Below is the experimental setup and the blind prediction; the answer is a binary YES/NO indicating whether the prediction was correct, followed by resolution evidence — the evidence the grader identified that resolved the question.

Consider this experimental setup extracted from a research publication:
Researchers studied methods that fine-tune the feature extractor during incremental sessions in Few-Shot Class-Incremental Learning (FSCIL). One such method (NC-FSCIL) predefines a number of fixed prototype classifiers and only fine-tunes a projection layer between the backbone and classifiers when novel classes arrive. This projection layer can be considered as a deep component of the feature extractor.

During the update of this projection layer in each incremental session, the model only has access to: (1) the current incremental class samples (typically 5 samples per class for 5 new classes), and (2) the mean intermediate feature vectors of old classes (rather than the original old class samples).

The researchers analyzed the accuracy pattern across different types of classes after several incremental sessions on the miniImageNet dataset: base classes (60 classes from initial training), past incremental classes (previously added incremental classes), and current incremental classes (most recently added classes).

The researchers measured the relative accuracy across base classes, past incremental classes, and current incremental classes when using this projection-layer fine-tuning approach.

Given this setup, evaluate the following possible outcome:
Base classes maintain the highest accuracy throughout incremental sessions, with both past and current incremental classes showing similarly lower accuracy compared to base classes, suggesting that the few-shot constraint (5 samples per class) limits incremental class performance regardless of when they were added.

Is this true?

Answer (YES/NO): NO